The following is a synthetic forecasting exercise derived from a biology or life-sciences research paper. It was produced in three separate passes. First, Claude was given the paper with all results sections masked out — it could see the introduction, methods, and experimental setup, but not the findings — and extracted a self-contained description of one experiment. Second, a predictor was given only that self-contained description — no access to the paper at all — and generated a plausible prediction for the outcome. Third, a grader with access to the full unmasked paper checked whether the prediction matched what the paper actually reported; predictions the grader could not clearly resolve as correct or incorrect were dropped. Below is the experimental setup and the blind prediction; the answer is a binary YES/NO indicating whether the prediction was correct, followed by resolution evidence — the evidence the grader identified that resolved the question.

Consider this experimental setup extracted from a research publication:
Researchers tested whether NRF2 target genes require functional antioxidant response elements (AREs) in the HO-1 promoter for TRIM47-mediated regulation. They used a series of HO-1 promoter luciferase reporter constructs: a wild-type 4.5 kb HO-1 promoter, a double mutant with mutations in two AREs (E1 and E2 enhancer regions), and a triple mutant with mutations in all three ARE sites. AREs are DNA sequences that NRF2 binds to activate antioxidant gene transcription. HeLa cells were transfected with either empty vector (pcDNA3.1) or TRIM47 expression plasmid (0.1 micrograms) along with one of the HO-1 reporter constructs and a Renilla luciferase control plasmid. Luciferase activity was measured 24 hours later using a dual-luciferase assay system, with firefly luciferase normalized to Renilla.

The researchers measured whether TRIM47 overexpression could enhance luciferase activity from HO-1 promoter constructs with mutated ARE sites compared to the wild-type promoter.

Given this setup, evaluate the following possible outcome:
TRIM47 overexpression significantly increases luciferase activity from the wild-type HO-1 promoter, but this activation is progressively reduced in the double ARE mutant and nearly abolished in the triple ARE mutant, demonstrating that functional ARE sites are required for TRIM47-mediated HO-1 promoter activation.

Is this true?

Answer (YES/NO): YES